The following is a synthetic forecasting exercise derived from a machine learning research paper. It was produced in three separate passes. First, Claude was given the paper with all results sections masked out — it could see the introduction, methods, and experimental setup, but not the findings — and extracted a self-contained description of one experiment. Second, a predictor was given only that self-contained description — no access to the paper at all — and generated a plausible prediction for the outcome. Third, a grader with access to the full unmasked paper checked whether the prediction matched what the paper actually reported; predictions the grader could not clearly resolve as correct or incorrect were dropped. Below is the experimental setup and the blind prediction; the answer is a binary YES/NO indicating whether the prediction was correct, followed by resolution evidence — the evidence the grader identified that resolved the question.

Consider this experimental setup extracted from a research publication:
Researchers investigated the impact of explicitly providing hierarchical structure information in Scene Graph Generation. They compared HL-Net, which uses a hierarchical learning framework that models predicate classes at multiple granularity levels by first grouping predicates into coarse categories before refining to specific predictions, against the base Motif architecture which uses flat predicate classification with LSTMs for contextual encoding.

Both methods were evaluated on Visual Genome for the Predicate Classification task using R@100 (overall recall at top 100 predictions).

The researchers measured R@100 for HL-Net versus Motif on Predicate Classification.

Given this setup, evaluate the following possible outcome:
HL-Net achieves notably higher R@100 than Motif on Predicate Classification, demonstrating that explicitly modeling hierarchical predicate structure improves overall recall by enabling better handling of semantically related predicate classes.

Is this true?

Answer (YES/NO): YES